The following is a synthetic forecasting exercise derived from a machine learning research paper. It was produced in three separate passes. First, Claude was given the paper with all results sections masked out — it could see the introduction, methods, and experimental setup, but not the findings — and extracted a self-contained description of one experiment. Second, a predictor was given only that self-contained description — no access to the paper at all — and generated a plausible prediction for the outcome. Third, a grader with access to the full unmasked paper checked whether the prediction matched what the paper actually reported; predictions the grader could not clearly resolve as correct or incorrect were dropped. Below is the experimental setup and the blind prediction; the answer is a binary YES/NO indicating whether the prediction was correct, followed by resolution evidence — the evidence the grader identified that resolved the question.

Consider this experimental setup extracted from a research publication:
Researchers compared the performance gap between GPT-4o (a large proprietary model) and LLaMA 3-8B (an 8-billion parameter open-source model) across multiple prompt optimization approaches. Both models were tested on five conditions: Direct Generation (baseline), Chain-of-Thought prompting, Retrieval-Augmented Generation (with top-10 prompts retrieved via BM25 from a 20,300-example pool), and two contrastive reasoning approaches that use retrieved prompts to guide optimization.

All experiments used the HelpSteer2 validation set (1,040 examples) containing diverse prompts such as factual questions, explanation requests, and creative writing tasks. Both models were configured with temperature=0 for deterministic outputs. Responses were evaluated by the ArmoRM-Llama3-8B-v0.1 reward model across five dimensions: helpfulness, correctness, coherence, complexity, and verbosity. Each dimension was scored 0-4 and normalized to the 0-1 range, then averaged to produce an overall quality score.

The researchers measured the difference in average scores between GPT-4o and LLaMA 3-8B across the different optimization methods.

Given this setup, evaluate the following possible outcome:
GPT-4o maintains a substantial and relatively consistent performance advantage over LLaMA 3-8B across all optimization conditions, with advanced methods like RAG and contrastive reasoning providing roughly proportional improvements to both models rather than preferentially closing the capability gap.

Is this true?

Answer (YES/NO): NO